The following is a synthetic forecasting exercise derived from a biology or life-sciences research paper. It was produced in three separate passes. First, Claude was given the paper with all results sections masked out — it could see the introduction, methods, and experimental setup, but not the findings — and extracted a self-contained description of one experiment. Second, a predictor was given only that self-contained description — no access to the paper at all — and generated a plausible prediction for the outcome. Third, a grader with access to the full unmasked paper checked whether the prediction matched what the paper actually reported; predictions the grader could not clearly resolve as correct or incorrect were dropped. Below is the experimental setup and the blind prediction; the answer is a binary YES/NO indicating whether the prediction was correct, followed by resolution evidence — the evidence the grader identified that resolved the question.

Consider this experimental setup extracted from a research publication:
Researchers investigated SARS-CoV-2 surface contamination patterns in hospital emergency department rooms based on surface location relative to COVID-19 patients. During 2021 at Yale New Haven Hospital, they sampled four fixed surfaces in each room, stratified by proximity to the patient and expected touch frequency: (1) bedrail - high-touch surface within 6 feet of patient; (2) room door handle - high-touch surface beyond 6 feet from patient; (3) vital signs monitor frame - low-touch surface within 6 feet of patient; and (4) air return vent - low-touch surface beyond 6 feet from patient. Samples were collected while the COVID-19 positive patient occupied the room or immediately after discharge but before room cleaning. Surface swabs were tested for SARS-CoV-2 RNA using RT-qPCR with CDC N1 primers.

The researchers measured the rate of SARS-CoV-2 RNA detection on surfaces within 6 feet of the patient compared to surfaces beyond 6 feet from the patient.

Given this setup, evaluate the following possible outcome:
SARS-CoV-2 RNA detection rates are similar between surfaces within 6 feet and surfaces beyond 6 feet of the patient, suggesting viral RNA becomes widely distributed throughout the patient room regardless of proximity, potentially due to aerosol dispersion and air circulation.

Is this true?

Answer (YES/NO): YES